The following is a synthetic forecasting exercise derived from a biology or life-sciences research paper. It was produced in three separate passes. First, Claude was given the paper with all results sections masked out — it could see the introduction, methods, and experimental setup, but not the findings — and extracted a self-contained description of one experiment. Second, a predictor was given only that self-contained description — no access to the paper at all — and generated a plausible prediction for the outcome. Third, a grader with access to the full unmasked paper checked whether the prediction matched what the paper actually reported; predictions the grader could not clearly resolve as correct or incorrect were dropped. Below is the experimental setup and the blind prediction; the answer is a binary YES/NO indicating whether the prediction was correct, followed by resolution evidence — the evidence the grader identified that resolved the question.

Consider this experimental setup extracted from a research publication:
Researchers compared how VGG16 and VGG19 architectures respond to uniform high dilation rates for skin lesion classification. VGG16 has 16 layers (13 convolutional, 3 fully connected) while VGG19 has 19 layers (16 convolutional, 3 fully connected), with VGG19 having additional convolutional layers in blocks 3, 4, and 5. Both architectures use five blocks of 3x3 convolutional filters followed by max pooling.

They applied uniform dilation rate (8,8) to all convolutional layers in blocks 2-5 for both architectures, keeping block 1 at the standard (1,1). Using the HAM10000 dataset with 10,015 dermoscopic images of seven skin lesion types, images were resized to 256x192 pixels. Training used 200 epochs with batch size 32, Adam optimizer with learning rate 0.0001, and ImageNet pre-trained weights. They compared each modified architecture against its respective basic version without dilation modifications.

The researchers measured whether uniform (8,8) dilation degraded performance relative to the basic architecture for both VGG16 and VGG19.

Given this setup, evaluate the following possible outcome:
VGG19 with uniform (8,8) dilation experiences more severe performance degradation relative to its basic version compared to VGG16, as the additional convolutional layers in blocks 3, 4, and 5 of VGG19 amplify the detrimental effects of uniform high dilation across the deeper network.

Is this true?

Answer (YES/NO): YES